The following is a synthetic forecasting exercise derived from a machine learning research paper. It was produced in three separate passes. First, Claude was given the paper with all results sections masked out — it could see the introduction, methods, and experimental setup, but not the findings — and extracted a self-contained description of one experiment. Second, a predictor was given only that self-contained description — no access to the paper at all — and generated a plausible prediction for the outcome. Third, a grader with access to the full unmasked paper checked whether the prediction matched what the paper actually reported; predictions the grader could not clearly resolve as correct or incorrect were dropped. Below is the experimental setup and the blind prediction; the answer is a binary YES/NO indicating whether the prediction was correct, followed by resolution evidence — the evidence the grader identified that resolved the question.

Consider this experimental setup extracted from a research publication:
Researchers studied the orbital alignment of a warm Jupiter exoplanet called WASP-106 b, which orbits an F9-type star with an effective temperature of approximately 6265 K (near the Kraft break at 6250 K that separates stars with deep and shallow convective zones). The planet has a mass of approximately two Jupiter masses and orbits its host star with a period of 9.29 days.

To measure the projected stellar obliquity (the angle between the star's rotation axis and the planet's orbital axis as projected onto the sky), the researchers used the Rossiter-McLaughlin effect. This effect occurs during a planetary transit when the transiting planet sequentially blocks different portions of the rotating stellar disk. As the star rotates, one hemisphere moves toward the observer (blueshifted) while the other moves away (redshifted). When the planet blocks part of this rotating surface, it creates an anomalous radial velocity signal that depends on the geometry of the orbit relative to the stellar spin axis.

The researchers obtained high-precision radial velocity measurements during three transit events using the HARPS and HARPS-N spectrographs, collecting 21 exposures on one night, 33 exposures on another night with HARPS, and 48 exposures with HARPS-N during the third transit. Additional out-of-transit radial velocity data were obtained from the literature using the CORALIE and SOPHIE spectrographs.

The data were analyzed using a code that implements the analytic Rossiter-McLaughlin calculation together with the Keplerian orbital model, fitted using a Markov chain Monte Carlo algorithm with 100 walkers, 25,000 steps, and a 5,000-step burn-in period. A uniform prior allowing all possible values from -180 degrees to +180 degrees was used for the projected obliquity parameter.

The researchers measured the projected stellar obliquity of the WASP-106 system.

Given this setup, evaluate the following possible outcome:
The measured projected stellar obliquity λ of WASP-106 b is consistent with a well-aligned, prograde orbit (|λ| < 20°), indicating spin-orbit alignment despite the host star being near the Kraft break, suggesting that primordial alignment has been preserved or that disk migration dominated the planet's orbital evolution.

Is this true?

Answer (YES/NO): YES